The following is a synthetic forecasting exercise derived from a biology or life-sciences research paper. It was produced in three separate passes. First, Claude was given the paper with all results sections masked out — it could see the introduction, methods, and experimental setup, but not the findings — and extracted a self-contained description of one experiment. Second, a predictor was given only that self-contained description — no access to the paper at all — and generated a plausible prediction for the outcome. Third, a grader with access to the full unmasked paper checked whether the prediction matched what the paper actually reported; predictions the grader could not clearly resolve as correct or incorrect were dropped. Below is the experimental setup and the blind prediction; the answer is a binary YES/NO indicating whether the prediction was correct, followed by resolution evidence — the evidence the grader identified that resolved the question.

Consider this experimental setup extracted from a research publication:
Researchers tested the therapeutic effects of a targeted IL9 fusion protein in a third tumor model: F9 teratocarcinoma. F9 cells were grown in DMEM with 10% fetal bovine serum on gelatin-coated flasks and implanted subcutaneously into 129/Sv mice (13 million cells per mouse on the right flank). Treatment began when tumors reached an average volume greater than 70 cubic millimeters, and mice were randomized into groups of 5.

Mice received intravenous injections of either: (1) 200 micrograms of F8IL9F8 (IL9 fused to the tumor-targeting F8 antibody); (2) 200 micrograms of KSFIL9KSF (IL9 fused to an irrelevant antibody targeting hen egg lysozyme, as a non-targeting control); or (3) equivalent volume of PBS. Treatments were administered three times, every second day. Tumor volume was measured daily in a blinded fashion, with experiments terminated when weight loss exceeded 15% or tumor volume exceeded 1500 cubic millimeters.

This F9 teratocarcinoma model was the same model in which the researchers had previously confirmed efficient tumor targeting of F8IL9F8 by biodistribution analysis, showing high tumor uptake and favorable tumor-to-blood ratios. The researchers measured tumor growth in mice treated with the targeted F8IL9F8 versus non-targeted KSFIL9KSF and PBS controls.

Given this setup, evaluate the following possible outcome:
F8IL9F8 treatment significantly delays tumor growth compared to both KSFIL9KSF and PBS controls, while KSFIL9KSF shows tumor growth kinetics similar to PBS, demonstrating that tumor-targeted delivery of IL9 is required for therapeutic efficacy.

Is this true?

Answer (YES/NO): NO